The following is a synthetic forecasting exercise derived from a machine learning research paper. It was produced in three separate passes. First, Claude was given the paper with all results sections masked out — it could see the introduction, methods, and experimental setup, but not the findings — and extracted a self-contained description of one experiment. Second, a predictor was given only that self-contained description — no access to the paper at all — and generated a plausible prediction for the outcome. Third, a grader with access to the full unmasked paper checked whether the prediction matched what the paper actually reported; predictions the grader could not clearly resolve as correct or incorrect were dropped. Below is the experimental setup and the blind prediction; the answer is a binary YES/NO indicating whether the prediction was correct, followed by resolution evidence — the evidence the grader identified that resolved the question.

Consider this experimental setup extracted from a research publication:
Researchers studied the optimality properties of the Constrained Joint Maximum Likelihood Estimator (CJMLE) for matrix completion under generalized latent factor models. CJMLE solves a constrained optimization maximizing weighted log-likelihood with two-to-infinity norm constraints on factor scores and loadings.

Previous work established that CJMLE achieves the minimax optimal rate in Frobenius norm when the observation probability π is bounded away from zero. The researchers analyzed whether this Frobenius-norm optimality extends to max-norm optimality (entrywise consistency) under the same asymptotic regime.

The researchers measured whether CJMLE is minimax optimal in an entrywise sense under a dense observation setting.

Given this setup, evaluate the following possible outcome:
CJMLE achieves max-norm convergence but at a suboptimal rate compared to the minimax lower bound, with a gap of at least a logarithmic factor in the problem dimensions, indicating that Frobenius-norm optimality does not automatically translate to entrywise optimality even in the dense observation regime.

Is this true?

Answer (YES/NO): NO